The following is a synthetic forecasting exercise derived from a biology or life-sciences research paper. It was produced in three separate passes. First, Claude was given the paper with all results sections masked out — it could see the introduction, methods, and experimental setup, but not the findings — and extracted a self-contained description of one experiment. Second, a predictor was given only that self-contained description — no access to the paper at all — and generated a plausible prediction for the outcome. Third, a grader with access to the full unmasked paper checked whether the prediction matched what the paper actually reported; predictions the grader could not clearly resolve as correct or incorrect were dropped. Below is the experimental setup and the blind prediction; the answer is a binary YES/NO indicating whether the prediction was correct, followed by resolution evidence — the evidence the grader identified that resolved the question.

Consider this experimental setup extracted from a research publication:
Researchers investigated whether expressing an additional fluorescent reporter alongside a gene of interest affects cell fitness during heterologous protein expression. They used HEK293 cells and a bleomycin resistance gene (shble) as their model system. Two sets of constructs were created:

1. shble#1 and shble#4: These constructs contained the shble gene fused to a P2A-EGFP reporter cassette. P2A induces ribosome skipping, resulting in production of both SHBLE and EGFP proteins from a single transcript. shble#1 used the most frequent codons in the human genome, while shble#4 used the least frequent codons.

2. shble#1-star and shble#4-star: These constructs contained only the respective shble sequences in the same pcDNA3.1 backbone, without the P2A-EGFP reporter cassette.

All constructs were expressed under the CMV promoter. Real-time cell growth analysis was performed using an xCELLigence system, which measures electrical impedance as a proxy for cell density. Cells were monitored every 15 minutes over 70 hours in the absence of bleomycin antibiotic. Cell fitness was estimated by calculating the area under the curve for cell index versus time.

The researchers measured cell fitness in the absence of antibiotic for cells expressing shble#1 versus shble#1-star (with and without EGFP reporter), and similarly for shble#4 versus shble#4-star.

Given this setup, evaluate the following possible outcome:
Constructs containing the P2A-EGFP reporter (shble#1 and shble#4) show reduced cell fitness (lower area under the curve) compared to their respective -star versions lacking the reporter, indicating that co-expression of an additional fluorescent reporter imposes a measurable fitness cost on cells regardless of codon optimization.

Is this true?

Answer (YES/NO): YES